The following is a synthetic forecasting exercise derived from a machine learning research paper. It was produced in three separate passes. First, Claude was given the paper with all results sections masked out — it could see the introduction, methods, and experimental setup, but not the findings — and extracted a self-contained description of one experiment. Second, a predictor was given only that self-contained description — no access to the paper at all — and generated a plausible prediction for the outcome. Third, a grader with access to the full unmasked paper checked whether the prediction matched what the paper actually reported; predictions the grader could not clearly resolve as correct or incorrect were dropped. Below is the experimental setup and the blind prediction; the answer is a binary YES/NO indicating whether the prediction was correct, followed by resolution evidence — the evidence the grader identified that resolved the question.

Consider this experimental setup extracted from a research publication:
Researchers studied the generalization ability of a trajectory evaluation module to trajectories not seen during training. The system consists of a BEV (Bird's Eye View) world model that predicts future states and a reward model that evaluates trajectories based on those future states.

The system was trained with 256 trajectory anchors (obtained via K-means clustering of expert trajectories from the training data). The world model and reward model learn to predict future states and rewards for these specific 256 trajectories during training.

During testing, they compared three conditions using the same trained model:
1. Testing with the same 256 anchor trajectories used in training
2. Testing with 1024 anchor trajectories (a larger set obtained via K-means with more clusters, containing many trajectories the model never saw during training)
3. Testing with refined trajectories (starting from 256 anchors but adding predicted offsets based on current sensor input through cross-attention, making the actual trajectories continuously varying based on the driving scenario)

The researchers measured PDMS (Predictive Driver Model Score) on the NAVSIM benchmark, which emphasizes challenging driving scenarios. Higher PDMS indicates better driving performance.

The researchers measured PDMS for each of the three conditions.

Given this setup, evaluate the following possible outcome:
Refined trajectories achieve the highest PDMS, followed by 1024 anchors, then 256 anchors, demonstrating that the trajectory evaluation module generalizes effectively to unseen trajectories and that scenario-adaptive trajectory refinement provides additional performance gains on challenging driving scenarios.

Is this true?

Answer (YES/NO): YES